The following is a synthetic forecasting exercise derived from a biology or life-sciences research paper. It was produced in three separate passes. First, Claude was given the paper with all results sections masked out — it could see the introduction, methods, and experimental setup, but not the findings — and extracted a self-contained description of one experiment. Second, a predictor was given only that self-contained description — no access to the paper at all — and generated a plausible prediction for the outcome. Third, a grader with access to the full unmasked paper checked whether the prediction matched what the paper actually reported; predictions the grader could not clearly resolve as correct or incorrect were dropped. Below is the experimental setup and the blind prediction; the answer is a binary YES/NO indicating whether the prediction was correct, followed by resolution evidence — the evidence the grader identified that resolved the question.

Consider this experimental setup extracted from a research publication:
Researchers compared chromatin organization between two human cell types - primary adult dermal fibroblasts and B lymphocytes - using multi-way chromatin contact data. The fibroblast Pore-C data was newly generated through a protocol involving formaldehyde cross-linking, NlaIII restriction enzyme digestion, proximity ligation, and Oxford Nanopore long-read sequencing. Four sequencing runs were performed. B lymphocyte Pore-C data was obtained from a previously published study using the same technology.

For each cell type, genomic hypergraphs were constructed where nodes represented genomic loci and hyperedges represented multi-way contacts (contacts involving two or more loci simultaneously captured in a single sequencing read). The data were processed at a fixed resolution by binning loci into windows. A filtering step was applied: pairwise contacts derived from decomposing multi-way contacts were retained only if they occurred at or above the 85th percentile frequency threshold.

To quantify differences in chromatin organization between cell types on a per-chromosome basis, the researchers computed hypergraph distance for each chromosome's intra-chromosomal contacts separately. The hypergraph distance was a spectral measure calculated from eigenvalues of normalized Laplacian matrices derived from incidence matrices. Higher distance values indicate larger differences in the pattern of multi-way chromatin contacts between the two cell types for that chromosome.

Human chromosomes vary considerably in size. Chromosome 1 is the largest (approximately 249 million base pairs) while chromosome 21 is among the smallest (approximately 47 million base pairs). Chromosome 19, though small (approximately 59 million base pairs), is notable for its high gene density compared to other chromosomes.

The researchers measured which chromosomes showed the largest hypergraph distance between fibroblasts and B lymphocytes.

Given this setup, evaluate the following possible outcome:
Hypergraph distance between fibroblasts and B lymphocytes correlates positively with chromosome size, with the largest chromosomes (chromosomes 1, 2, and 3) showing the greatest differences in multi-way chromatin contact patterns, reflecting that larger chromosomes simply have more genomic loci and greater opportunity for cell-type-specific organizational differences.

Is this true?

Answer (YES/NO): NO